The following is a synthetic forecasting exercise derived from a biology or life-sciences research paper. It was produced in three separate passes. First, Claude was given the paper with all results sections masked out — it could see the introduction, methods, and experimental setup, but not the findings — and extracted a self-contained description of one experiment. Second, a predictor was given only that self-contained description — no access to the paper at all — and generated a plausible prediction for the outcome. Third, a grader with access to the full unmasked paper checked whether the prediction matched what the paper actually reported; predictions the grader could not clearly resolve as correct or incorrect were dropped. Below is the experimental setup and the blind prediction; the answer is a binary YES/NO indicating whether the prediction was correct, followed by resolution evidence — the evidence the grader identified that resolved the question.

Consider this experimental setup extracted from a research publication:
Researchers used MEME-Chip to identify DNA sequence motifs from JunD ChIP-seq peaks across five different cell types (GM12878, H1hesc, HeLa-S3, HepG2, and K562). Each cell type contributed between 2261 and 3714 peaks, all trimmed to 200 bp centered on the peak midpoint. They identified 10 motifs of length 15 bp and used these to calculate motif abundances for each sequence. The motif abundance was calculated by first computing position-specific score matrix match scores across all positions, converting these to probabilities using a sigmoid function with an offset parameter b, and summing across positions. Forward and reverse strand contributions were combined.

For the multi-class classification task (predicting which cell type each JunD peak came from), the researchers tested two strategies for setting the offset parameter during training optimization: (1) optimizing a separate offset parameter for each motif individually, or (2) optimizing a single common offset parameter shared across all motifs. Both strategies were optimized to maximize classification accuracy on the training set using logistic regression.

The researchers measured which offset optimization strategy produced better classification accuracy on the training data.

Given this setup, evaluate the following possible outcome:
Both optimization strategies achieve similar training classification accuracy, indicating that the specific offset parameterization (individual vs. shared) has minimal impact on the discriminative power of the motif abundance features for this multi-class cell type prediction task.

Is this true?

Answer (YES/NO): NO